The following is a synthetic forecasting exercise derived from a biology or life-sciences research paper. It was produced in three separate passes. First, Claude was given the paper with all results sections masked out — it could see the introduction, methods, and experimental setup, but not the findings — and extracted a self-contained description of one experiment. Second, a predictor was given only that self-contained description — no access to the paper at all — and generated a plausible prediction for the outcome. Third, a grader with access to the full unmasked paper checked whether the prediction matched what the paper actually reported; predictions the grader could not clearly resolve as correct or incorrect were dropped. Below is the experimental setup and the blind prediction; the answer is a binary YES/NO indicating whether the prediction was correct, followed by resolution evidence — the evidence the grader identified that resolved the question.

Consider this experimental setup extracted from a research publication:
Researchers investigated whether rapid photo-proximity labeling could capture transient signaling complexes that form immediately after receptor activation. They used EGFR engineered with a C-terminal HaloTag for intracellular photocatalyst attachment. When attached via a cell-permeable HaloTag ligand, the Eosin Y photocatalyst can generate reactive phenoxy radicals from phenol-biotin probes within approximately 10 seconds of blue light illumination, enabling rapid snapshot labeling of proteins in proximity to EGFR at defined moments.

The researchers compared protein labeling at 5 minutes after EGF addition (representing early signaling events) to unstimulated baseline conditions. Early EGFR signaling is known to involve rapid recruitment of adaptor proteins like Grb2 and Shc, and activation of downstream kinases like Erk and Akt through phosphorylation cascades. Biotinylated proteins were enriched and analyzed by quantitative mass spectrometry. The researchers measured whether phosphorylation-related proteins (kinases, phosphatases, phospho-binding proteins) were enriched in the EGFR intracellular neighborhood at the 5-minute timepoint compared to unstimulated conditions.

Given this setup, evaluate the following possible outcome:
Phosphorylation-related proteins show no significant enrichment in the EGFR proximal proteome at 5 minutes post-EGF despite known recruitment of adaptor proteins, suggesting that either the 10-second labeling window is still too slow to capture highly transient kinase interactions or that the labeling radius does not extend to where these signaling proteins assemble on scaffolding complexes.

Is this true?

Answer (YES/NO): NO